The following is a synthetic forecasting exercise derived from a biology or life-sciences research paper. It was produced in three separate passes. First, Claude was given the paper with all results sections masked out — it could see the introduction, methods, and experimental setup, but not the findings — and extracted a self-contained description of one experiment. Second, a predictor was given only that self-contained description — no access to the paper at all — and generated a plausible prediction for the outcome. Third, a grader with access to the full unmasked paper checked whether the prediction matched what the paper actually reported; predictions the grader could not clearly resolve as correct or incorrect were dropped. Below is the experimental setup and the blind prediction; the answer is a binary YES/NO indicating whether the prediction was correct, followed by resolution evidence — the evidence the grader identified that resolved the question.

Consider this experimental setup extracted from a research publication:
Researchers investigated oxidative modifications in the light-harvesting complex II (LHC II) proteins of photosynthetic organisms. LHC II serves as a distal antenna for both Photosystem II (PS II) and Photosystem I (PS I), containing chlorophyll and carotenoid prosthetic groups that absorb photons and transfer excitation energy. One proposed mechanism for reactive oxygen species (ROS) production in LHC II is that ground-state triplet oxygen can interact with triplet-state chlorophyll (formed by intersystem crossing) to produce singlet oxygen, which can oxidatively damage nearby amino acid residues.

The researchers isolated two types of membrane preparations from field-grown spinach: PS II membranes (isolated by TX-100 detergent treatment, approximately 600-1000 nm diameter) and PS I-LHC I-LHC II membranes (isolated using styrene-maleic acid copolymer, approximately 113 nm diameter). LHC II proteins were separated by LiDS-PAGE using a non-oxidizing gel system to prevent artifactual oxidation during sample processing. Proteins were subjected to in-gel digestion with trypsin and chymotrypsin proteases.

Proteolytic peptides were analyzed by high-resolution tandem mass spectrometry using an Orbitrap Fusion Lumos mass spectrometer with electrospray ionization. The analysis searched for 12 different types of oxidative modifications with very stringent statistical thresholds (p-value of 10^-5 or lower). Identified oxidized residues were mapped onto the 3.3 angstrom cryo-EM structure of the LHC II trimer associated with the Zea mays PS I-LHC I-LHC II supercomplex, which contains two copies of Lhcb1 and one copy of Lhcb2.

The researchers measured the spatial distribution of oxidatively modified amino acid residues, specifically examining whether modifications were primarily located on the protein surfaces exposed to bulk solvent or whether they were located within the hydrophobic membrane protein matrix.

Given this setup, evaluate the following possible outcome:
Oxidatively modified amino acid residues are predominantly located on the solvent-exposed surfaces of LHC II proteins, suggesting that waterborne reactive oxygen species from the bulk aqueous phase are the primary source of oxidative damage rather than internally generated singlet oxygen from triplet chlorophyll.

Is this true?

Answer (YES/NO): NO